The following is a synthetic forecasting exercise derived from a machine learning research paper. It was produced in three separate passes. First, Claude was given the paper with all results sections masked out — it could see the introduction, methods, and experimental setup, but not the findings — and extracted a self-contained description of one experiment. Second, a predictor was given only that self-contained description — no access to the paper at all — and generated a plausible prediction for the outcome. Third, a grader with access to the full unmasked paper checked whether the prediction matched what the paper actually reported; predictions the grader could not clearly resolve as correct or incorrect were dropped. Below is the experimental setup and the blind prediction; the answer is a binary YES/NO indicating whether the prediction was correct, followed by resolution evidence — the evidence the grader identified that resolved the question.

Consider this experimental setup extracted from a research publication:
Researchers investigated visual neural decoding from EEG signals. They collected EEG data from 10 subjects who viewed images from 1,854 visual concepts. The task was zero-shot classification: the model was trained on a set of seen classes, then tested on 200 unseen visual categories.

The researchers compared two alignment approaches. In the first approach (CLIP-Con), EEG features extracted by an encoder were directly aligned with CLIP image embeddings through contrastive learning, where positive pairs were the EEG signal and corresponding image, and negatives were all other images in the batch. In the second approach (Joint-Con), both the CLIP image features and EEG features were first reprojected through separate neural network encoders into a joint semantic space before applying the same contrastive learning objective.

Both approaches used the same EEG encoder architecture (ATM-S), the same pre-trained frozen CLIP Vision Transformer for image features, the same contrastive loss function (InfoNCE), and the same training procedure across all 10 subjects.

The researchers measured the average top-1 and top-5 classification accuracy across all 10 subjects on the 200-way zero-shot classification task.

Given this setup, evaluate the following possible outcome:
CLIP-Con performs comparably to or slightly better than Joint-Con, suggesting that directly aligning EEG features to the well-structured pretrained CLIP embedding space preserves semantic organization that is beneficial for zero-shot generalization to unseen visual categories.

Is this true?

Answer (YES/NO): NO